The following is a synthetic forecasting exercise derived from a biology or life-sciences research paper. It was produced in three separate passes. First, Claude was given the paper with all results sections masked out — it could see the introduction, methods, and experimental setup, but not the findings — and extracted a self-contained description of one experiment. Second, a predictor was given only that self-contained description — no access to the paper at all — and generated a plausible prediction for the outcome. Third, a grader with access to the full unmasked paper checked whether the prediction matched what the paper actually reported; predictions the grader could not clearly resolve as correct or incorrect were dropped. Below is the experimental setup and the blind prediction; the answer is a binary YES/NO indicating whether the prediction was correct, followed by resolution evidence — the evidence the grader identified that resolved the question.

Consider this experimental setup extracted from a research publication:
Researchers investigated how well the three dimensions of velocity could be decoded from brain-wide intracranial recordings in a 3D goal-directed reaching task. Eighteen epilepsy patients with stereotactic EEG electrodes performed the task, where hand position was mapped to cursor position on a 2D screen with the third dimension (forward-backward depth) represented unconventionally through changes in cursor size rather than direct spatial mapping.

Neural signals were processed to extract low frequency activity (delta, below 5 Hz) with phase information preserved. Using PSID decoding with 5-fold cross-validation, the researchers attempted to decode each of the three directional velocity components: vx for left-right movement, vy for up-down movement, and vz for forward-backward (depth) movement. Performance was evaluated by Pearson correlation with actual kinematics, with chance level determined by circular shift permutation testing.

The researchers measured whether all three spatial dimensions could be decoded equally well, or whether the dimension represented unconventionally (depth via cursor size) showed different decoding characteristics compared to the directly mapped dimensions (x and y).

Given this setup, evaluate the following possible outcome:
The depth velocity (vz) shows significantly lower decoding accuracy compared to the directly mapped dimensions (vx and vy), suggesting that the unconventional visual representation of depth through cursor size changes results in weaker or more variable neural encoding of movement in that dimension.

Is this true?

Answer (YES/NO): NO